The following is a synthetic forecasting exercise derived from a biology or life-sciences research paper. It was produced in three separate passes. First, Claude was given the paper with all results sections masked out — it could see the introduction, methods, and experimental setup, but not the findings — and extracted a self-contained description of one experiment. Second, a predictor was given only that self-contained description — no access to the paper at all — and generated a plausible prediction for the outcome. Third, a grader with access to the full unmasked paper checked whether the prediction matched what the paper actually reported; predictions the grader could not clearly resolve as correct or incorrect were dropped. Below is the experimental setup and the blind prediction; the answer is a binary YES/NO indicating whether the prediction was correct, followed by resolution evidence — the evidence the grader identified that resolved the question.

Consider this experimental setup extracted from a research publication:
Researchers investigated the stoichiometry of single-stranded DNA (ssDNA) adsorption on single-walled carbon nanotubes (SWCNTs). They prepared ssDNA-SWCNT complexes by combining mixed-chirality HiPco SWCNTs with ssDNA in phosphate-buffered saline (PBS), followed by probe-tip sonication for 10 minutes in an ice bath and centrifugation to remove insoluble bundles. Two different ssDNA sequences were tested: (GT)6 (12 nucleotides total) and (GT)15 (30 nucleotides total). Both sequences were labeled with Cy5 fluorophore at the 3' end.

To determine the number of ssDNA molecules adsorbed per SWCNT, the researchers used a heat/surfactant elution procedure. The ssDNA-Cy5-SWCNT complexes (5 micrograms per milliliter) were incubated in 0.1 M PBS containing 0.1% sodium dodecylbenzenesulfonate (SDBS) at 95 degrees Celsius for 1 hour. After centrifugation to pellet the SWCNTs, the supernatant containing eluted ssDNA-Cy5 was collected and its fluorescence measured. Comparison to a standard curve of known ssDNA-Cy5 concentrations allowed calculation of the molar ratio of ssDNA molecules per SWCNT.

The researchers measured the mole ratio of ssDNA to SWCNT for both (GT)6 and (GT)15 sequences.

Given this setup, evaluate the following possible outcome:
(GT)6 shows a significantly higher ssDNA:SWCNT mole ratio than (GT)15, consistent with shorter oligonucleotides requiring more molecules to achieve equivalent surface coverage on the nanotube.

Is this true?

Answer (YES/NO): YES